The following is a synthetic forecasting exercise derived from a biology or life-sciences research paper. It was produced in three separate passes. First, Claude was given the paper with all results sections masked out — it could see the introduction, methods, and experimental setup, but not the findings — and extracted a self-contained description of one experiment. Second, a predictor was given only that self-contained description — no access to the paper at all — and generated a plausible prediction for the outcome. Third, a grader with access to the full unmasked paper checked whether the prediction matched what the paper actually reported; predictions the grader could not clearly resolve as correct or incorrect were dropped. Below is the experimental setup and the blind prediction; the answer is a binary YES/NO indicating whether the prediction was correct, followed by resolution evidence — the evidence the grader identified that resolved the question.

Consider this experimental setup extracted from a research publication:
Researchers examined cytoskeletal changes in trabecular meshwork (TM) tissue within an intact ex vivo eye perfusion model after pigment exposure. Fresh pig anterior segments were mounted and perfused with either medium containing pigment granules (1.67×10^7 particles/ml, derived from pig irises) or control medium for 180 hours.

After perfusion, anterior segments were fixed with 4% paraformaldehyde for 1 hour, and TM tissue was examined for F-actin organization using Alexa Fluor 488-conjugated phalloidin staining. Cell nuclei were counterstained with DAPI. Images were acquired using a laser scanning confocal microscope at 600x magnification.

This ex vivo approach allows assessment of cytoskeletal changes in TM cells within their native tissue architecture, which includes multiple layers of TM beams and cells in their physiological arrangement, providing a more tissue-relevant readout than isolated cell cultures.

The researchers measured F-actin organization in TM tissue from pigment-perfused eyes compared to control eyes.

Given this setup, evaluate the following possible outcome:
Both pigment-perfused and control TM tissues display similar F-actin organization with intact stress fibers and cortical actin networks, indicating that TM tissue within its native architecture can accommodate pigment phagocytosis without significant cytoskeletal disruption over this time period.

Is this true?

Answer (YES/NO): NO